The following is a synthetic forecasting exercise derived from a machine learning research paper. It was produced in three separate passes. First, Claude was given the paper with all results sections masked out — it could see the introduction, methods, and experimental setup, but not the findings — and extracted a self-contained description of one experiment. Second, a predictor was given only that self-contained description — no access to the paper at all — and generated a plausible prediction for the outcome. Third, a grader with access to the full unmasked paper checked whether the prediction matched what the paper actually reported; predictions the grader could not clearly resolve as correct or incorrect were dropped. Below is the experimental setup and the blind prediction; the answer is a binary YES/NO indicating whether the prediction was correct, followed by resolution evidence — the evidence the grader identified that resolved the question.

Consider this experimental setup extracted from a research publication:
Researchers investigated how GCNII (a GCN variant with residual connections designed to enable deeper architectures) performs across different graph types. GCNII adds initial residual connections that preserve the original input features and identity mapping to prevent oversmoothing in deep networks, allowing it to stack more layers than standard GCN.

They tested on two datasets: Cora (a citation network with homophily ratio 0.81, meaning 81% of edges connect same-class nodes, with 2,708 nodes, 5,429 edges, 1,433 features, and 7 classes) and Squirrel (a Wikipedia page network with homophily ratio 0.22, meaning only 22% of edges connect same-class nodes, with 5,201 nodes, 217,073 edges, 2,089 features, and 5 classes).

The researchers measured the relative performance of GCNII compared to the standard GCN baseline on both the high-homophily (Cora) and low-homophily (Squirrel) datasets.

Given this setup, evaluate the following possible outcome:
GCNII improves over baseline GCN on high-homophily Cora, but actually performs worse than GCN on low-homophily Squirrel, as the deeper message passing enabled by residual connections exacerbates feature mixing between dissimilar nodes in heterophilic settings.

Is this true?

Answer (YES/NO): YES